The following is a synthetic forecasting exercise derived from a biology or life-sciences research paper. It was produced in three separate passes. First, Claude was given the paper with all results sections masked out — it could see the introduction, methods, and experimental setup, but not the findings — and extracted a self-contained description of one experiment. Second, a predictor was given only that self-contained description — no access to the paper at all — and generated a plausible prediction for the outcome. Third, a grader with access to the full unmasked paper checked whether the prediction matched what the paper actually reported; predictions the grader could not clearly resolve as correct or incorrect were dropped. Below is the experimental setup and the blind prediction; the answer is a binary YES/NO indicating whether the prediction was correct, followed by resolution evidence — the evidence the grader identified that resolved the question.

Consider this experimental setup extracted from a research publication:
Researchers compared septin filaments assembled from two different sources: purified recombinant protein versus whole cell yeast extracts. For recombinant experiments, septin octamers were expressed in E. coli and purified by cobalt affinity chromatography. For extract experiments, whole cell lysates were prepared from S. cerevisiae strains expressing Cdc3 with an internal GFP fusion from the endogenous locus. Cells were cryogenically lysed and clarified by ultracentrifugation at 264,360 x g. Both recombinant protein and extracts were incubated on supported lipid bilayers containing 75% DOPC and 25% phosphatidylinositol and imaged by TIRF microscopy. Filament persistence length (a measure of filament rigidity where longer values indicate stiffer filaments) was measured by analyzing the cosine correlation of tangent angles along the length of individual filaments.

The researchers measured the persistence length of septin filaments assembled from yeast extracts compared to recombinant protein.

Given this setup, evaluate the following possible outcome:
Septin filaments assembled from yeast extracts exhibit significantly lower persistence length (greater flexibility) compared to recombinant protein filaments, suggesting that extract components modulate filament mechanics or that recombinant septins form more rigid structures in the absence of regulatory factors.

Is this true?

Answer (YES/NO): NO